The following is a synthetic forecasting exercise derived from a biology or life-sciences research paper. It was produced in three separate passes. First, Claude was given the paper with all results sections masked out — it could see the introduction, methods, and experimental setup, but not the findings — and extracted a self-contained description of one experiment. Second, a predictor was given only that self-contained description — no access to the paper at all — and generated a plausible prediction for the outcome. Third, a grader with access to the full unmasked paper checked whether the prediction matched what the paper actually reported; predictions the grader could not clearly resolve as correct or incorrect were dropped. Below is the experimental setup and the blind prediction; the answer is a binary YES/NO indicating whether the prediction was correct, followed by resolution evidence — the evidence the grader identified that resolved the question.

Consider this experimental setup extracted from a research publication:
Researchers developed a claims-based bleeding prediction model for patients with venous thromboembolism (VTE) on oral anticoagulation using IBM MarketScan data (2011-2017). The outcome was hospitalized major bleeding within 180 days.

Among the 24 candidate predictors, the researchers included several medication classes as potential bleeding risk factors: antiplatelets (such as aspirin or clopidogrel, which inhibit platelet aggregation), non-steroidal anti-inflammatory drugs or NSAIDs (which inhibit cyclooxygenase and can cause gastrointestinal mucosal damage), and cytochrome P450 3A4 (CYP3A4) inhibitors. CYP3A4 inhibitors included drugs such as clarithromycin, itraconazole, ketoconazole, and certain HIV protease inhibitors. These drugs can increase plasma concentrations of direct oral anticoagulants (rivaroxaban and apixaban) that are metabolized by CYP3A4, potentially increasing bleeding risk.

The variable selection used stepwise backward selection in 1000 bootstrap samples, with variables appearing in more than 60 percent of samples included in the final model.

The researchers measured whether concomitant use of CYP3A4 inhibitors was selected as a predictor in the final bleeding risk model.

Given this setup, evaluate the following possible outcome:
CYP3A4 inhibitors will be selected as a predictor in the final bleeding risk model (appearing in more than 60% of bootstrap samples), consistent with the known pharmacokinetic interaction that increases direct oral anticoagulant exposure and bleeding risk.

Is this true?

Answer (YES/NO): NO